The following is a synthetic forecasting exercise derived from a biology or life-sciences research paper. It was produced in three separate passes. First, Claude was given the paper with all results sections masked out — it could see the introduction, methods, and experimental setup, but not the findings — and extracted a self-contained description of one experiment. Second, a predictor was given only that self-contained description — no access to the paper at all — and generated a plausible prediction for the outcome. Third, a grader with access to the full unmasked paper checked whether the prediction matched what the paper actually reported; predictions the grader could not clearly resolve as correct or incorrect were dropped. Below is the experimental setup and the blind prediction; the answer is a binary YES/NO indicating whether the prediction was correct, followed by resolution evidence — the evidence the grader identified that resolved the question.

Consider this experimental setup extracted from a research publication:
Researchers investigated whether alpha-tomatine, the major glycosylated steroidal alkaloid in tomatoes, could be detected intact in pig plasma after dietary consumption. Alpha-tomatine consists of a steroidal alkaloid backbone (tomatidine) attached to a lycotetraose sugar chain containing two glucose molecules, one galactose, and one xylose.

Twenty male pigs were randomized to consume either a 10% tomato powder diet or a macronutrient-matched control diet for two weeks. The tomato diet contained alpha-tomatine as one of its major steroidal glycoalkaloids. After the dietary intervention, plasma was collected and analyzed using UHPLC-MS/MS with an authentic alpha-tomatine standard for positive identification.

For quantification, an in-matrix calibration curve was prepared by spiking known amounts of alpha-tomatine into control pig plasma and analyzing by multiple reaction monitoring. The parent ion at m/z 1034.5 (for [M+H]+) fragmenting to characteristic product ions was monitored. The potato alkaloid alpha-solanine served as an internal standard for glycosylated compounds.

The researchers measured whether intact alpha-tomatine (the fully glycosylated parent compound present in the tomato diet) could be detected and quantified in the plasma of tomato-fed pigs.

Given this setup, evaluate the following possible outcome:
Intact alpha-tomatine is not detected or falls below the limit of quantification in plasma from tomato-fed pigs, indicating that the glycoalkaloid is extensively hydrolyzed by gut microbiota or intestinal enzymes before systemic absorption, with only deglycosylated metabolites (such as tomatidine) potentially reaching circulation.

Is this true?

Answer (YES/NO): NO